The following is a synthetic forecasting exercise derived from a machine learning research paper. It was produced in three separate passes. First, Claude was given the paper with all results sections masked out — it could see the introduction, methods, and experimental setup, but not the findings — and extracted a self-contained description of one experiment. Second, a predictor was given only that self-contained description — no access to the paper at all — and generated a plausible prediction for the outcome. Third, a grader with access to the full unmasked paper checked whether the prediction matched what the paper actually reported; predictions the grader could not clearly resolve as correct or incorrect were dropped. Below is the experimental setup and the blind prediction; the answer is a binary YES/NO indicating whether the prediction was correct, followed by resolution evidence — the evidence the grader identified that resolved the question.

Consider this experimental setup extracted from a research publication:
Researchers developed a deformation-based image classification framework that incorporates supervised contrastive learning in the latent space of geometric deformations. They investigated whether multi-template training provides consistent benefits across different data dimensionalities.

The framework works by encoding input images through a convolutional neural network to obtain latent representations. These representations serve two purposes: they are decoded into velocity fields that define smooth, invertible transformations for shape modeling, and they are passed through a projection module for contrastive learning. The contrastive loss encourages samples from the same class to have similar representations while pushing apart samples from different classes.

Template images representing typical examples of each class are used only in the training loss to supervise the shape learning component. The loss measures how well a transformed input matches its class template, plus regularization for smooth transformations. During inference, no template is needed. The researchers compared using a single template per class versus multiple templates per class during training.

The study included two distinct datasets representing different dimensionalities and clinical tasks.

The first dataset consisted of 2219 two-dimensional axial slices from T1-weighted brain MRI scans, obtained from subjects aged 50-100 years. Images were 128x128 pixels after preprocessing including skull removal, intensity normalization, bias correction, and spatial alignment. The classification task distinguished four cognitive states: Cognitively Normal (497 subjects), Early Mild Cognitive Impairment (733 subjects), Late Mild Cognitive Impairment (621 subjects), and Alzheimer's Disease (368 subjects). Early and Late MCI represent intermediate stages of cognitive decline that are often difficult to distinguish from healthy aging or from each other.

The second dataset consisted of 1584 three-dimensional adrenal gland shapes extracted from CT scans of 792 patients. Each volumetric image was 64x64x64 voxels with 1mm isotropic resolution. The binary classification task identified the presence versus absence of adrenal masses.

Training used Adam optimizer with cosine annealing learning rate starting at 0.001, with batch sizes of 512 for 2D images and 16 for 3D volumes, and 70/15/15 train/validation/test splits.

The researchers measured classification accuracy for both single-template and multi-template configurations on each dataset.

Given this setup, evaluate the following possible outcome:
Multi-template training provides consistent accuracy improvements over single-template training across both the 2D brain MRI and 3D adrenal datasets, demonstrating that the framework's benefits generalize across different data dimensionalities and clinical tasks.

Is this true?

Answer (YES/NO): YES